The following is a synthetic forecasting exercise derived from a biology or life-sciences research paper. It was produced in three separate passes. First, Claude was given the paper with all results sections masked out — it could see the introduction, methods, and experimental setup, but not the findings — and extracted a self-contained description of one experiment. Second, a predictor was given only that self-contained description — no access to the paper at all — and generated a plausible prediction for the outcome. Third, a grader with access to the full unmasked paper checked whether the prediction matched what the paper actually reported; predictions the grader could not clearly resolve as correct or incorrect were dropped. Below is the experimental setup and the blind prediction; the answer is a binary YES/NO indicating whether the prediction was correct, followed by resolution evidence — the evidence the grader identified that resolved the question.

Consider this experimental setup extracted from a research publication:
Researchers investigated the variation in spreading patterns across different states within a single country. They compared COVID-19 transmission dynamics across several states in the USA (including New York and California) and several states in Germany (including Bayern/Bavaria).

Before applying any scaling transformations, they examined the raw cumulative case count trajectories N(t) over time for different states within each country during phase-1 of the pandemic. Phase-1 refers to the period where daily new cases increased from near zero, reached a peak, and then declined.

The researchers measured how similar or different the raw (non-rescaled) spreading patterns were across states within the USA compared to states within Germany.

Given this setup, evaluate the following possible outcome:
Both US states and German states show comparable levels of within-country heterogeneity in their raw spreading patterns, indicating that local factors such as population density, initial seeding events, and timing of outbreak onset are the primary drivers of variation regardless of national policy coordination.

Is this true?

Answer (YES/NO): NO